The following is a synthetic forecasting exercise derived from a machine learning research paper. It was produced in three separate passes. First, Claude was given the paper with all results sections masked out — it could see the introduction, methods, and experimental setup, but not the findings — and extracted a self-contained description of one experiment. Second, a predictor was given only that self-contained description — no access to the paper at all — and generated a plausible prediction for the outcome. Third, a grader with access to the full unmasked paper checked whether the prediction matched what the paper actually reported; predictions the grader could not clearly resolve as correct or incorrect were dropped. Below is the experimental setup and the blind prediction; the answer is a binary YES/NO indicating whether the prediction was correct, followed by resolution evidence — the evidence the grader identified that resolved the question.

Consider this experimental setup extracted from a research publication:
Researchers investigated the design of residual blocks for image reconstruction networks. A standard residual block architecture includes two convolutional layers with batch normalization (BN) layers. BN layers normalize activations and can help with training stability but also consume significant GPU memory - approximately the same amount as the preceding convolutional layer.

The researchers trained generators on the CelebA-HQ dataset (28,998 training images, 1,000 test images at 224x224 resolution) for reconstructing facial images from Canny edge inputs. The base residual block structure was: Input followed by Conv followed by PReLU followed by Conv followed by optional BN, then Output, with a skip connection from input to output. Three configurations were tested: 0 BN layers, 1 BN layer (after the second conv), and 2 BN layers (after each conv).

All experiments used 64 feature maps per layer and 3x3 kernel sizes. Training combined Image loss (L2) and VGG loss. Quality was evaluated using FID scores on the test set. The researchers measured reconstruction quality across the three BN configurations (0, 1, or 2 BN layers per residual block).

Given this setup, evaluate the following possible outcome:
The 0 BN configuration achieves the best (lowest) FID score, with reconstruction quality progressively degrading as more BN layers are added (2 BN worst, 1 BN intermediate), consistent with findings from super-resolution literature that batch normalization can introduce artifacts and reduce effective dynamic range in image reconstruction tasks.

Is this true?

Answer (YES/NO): NO